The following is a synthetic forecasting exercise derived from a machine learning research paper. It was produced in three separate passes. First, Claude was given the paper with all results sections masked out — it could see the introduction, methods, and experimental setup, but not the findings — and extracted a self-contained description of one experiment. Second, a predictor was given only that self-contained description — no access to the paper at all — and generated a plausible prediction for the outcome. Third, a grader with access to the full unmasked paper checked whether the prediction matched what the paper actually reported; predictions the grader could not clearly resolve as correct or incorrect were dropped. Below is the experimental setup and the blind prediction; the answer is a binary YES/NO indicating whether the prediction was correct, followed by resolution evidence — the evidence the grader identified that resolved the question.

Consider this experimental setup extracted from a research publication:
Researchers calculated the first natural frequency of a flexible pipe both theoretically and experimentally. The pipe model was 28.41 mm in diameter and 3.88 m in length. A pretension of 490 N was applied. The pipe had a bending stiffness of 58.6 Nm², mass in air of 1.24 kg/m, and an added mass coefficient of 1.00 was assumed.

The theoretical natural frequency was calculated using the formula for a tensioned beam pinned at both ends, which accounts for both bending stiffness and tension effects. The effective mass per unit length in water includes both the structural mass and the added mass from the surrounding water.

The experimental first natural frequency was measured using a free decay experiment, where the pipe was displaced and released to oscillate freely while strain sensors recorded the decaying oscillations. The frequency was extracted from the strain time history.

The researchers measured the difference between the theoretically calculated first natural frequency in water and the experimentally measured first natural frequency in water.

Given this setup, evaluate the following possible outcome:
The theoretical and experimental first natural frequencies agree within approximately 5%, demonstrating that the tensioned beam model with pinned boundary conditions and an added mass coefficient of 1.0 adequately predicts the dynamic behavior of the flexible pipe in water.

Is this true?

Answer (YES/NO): YES